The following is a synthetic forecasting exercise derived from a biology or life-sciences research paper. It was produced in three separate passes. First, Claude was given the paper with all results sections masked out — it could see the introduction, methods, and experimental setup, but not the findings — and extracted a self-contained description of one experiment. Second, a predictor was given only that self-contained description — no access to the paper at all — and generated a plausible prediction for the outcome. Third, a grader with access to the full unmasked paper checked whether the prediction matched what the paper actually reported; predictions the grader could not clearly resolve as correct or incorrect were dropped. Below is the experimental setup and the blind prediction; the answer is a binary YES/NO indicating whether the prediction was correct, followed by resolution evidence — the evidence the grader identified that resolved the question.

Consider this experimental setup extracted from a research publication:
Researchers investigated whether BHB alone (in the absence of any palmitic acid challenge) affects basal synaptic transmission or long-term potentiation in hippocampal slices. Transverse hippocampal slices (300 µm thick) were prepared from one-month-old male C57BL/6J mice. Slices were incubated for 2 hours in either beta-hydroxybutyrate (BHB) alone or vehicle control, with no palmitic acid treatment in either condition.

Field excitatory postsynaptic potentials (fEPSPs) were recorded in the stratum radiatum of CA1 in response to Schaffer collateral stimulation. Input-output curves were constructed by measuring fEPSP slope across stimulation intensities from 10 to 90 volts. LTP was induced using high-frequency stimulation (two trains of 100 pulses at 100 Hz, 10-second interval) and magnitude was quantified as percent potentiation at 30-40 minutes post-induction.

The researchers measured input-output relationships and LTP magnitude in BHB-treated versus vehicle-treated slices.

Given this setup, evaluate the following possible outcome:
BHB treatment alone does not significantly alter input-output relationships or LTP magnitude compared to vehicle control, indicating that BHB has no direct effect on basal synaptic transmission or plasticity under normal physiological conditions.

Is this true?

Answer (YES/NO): NO